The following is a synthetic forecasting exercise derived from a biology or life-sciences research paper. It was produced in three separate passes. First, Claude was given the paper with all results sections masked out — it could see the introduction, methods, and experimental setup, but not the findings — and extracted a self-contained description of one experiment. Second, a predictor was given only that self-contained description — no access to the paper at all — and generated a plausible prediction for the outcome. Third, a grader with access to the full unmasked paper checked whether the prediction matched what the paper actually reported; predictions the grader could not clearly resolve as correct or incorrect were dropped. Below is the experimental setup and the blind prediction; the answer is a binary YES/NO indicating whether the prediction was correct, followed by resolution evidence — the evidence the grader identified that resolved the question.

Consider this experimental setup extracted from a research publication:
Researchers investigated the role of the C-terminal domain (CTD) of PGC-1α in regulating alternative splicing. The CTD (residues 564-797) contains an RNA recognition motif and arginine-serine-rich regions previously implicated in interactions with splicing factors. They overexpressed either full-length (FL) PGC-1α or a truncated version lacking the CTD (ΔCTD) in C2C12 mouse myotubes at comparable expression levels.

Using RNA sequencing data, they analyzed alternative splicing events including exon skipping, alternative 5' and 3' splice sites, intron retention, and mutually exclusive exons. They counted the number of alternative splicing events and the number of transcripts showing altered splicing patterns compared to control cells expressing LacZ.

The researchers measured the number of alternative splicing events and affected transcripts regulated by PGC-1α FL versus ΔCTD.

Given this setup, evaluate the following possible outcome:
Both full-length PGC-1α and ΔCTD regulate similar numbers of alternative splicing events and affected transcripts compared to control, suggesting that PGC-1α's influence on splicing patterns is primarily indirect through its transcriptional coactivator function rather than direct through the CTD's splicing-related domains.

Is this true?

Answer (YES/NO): NO